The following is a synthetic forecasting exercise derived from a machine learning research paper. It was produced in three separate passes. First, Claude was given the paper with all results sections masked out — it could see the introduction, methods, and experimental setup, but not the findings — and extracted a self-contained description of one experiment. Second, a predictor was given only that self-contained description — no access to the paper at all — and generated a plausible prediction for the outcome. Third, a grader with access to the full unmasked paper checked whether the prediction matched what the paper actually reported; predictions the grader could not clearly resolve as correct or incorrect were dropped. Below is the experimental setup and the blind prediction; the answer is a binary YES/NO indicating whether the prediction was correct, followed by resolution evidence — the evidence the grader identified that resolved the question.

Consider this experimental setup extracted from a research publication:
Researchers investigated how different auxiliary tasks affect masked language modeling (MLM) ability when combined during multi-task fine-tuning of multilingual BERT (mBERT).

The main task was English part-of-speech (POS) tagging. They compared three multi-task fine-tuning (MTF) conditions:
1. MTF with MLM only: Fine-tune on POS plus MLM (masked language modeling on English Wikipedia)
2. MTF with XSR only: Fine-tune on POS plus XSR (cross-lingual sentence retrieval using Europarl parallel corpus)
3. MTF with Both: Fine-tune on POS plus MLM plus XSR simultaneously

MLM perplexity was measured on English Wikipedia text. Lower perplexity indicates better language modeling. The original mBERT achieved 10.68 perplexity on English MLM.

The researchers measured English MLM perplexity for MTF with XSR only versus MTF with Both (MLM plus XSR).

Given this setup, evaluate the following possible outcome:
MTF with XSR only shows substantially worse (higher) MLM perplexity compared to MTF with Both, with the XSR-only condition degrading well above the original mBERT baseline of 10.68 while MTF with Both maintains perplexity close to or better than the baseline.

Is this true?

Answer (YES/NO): YES